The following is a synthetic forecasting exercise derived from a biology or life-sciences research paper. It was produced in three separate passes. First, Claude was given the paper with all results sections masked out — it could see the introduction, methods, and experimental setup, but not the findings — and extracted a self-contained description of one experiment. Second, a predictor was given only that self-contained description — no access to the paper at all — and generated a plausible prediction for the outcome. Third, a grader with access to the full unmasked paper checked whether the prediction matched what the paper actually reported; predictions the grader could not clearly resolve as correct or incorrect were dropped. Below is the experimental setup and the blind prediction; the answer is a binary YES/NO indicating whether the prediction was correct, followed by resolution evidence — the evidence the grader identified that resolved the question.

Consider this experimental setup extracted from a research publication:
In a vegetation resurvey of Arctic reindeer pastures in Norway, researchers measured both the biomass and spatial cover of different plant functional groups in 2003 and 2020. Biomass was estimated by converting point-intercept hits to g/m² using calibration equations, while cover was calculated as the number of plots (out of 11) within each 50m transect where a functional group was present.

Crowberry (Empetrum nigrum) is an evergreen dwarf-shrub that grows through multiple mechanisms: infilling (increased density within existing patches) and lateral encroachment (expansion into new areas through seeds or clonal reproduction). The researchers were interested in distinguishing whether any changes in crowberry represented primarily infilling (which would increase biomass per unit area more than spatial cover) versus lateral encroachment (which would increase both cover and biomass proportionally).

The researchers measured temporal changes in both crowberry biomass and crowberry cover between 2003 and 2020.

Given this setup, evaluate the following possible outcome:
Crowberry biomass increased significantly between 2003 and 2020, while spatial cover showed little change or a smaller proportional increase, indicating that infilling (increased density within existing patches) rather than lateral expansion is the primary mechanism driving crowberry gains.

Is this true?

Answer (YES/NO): YES